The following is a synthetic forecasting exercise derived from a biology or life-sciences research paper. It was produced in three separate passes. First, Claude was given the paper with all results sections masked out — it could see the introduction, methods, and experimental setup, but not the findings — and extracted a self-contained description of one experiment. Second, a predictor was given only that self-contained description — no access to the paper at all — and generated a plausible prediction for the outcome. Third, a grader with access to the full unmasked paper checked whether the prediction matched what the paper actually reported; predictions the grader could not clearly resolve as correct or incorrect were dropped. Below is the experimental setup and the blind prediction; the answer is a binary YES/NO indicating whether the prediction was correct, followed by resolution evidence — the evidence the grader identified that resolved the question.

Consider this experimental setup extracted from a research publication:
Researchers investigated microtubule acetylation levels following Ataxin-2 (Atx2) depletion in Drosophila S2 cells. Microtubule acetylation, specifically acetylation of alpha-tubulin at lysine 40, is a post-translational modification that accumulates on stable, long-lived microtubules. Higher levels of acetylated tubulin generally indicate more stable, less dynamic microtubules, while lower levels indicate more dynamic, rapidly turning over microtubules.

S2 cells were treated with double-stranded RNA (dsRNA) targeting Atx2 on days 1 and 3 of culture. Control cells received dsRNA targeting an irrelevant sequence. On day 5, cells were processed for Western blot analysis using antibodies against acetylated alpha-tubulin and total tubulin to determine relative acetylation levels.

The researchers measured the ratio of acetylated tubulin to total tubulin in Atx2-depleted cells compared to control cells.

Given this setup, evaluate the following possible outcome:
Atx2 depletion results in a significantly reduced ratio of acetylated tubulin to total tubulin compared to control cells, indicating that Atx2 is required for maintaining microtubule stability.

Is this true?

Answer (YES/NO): NO